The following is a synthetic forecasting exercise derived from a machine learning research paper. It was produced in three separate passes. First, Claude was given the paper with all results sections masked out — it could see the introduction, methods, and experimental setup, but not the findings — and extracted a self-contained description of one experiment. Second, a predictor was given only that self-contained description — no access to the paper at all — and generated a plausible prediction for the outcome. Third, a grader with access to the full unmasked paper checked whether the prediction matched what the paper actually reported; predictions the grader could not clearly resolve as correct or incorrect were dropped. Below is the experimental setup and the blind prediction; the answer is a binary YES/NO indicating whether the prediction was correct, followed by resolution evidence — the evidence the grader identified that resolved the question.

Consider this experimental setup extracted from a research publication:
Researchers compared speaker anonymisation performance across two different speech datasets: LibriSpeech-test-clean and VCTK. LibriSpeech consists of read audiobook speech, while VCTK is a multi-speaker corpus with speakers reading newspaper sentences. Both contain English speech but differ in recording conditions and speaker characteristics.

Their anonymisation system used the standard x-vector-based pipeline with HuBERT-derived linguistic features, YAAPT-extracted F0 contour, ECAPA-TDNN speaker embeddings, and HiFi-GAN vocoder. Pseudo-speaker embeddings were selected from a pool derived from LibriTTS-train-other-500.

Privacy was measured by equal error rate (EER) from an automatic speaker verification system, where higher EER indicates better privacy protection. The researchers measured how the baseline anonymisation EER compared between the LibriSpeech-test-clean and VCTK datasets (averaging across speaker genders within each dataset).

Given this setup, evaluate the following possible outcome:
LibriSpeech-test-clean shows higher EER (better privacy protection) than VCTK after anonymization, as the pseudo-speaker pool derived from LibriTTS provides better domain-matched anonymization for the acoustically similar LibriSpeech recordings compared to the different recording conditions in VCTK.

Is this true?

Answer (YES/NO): NO